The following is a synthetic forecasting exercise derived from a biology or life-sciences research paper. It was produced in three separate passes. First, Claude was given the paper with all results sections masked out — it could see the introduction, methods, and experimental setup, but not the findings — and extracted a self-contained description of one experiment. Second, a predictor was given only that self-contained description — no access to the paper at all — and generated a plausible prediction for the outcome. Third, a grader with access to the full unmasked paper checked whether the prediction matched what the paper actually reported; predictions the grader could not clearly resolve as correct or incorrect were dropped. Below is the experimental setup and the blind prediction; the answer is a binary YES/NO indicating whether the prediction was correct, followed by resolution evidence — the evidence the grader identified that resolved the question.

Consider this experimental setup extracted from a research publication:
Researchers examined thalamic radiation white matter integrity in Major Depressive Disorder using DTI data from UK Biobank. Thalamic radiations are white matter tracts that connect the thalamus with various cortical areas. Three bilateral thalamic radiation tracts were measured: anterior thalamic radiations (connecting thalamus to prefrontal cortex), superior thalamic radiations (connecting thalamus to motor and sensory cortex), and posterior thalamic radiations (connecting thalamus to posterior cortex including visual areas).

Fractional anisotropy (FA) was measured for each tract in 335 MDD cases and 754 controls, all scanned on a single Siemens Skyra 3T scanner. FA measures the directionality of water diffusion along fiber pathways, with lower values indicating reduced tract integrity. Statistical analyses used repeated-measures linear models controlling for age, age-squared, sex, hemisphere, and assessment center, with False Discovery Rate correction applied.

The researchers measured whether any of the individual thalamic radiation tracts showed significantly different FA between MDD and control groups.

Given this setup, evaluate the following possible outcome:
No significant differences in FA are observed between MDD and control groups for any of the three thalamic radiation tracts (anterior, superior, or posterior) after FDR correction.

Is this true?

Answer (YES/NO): NO